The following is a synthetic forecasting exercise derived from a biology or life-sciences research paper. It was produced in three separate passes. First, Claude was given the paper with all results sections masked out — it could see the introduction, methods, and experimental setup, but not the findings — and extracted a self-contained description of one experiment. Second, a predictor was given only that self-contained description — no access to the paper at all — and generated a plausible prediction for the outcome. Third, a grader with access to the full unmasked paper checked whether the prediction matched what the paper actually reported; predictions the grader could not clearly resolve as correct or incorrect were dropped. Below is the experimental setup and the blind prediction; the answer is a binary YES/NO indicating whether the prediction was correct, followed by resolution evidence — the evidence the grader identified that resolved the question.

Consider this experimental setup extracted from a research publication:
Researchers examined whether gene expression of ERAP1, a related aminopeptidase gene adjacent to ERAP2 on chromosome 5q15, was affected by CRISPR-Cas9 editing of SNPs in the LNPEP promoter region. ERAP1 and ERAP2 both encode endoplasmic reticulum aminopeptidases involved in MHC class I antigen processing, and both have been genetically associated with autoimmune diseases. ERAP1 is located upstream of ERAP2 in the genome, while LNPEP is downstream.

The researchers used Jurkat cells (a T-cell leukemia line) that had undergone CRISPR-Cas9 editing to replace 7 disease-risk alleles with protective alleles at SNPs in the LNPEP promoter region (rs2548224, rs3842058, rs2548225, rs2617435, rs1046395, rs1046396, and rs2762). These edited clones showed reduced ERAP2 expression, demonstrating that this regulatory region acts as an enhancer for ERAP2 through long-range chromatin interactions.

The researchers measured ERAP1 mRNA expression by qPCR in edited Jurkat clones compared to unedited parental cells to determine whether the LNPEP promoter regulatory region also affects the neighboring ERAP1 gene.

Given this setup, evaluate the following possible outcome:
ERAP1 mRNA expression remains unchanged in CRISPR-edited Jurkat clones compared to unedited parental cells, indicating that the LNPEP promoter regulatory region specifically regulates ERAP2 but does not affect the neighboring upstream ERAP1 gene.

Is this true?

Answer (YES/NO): YES